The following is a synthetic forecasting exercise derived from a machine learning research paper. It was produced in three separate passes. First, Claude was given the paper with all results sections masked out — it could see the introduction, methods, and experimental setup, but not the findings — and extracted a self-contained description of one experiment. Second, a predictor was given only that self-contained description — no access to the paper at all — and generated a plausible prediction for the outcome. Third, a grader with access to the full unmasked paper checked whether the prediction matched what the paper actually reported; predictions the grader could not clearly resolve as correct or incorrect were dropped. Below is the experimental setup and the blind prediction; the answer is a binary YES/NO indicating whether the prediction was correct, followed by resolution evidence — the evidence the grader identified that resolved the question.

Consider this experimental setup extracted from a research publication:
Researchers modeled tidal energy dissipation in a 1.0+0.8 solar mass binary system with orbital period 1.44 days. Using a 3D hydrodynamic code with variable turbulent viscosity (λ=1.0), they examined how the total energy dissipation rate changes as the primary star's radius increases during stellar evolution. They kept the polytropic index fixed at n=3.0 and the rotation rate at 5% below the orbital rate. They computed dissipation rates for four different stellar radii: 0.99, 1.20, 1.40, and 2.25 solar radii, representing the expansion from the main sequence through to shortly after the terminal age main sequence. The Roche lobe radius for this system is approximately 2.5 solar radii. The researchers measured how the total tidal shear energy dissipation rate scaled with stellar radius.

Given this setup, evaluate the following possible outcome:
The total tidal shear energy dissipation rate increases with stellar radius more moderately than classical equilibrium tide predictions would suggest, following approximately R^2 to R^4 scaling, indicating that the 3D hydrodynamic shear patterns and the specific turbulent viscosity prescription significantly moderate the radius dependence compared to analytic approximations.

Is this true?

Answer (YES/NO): NO